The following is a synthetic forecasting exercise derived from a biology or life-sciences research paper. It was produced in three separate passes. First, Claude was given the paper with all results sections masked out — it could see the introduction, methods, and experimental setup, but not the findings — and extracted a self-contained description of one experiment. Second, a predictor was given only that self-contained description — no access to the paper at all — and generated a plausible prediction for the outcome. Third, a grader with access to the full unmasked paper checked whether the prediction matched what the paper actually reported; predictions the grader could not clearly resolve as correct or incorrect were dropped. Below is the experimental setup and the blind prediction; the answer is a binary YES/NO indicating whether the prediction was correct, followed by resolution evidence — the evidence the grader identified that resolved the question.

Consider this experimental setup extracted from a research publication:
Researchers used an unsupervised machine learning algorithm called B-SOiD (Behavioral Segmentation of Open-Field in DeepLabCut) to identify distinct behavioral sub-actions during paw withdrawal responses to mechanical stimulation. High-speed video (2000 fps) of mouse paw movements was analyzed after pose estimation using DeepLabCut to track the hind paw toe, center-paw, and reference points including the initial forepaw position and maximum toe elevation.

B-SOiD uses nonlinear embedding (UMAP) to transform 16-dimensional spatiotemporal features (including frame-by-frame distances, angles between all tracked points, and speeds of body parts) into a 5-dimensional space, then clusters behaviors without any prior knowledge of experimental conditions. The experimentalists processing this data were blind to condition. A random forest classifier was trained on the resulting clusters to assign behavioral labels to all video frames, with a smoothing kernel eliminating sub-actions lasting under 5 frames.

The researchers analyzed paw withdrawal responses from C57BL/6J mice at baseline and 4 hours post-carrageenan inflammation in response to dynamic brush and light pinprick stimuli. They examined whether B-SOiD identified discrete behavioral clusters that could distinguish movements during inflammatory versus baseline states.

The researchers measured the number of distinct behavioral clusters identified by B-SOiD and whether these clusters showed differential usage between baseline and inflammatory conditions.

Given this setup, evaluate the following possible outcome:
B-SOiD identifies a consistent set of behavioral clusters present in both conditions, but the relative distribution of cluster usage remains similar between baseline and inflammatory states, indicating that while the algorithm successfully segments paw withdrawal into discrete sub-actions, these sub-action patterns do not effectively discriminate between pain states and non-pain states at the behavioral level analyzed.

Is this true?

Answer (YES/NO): NO